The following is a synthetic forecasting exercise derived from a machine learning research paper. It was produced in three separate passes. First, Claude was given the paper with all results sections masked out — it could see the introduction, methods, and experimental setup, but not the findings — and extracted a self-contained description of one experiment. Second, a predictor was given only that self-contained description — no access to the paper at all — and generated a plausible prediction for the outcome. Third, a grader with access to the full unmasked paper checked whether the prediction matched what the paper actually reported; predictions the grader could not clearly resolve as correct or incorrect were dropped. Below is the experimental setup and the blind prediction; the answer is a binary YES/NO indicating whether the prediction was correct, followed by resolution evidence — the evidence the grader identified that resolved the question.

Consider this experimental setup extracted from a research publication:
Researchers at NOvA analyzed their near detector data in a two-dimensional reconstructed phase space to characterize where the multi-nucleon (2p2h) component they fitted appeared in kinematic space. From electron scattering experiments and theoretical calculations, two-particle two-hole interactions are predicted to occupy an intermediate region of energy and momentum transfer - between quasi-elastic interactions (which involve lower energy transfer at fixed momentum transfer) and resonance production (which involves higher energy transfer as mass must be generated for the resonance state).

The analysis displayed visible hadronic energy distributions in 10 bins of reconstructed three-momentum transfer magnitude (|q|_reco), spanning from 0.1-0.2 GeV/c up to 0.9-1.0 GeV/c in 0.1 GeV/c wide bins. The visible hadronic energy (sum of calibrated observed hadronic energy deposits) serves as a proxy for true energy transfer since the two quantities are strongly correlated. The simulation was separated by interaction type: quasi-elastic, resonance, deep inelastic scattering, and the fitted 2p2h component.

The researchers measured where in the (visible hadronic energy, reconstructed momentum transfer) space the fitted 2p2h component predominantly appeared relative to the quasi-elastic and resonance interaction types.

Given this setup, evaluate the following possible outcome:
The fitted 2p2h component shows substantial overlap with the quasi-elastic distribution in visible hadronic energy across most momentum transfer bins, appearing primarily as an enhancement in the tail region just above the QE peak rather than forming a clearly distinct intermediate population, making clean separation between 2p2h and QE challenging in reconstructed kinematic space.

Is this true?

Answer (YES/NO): NO